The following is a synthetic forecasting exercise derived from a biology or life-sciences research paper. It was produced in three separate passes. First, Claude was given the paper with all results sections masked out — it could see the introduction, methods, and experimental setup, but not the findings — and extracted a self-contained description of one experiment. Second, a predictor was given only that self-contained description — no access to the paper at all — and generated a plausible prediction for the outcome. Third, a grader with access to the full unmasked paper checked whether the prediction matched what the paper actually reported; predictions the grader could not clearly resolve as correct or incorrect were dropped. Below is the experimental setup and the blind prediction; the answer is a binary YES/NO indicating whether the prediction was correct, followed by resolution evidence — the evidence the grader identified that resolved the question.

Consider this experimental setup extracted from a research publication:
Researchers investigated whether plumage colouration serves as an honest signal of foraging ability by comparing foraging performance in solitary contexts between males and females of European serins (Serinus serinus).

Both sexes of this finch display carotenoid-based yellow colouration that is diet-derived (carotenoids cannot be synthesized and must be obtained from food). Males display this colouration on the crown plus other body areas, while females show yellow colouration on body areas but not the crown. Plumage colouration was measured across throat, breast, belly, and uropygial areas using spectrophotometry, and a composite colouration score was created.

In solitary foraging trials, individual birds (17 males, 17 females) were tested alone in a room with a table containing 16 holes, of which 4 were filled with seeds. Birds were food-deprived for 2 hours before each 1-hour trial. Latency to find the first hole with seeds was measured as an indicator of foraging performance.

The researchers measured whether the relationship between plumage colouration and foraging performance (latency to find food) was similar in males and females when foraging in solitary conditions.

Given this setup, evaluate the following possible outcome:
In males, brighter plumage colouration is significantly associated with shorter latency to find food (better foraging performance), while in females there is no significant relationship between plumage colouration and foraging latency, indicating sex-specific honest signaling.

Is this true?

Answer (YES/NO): NO